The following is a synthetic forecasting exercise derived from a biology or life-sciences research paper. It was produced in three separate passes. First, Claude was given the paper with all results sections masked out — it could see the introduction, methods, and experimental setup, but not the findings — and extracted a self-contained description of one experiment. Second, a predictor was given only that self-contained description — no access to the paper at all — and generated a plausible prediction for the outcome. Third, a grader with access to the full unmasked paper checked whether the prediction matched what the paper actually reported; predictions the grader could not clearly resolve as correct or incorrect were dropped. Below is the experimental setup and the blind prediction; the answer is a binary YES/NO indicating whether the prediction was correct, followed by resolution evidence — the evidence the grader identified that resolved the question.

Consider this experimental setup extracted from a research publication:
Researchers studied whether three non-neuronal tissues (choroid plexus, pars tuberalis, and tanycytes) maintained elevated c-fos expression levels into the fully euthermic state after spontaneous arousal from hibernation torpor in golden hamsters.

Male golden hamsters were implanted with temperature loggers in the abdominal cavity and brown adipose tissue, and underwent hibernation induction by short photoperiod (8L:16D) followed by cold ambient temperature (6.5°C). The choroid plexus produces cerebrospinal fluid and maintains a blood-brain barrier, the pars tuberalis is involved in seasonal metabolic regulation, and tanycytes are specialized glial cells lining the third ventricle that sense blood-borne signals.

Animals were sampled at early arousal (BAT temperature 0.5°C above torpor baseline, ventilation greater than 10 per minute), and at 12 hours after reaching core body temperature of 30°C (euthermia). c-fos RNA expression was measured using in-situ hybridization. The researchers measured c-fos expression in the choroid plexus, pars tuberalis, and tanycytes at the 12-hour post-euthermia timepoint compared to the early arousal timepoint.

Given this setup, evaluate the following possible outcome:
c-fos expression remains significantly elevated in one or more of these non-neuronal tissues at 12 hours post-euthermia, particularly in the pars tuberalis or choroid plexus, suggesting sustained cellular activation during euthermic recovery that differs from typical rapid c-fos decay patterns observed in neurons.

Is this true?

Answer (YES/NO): NO